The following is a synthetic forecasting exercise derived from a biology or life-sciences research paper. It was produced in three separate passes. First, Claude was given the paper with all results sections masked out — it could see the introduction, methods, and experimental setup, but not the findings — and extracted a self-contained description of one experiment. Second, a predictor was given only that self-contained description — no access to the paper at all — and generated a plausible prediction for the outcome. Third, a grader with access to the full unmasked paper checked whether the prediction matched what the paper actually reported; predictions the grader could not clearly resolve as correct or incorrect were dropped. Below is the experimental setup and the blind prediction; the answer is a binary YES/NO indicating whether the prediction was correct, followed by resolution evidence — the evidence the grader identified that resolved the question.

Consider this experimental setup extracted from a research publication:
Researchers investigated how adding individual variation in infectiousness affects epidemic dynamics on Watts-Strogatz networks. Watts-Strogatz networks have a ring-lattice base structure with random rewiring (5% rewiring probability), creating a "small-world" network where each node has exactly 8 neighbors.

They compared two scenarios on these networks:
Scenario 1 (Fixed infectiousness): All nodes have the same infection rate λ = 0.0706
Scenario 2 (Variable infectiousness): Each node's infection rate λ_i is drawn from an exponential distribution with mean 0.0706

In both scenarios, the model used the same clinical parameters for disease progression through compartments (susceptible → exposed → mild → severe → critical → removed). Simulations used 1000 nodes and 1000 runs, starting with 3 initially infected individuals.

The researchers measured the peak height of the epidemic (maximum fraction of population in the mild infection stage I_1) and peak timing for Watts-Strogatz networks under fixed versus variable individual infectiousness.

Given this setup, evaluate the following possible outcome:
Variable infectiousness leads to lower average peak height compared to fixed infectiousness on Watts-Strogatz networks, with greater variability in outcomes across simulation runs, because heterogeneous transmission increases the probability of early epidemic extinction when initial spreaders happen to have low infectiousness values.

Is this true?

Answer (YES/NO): YES